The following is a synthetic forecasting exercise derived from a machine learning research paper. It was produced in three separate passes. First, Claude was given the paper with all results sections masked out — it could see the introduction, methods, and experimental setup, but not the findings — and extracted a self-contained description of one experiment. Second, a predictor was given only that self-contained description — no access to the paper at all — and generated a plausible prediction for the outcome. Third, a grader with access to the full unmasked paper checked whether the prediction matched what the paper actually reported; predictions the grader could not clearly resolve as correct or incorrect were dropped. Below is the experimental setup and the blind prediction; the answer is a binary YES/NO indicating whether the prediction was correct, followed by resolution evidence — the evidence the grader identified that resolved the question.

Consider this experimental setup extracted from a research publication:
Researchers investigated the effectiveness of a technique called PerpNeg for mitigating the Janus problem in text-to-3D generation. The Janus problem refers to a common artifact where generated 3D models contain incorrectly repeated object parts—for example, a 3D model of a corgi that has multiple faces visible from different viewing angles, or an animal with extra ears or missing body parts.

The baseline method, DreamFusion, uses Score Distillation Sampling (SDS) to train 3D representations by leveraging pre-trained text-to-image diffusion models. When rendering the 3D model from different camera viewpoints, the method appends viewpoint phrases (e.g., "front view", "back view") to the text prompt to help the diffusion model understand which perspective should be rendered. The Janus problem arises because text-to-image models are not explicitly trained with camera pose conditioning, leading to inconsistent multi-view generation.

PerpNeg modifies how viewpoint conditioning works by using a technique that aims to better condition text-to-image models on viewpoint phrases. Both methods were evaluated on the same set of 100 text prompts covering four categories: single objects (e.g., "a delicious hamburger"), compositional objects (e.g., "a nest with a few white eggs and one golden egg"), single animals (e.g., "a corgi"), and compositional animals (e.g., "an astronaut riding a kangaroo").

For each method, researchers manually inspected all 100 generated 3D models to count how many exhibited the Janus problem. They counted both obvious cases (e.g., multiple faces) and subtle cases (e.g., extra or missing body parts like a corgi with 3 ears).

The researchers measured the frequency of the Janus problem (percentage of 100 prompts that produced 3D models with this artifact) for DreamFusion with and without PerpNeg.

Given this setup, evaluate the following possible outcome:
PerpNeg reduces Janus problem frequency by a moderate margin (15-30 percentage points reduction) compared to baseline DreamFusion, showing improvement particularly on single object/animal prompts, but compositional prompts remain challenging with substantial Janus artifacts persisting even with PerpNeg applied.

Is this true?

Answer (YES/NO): NO